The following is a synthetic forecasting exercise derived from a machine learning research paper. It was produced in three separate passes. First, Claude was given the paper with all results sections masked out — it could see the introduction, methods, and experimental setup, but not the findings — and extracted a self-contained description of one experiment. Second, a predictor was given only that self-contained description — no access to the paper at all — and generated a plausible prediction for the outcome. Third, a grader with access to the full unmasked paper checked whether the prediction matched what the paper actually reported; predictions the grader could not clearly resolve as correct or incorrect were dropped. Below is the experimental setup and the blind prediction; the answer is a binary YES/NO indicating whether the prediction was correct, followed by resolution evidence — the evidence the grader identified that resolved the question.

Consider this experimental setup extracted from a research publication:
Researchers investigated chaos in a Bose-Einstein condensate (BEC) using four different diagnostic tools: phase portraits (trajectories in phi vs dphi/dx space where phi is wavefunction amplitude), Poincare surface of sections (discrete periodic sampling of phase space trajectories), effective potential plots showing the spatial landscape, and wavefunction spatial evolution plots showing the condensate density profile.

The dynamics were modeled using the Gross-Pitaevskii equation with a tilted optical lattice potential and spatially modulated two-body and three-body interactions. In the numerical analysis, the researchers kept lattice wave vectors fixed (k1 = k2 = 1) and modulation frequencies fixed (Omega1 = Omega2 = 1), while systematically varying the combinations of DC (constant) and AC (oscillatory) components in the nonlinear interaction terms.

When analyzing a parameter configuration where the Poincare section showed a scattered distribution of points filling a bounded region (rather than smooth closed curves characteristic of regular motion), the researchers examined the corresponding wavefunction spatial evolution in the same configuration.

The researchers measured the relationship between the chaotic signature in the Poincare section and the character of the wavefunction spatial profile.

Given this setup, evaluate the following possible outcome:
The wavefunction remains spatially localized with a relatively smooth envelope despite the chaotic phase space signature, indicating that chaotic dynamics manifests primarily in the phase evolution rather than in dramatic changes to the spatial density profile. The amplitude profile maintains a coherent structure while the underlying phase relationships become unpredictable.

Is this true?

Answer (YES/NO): NO